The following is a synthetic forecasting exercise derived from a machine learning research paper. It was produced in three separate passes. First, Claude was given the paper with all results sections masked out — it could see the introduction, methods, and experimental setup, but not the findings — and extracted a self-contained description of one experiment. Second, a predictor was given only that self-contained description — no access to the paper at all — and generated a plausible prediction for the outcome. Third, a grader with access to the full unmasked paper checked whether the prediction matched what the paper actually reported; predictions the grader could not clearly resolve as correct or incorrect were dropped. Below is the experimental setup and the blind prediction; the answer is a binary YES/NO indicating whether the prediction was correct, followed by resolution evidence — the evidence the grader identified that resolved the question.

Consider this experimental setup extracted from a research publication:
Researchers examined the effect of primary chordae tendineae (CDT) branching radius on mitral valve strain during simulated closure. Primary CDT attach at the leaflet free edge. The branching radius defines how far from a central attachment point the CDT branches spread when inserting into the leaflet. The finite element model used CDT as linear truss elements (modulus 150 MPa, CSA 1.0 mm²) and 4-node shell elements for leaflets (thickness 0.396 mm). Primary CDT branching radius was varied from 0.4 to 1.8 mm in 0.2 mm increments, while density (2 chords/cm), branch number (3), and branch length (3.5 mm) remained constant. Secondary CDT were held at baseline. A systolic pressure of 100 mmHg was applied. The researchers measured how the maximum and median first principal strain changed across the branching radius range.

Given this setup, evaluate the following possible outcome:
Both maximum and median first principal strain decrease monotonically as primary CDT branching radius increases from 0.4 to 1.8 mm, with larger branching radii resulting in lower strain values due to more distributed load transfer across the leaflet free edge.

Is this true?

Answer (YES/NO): NO